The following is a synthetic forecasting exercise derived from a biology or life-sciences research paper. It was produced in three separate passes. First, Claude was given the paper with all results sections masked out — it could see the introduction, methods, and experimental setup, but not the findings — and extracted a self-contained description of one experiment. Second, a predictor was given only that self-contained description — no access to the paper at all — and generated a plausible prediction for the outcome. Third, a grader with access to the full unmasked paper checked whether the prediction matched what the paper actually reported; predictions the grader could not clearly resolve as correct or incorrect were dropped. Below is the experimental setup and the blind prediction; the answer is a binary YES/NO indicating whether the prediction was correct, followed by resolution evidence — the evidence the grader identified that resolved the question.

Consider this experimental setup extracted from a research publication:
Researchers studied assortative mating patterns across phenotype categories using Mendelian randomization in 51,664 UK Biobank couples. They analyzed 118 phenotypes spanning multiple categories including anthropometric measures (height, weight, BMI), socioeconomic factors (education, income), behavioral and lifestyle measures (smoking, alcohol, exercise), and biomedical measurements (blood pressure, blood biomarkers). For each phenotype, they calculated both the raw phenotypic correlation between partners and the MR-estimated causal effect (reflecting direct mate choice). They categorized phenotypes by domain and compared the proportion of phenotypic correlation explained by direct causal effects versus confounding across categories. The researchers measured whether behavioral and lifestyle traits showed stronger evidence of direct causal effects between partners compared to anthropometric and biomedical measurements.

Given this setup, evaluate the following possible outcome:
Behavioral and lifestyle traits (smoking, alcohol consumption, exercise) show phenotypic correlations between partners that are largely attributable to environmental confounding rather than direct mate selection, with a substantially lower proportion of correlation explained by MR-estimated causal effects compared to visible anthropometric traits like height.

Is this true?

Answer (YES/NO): NO